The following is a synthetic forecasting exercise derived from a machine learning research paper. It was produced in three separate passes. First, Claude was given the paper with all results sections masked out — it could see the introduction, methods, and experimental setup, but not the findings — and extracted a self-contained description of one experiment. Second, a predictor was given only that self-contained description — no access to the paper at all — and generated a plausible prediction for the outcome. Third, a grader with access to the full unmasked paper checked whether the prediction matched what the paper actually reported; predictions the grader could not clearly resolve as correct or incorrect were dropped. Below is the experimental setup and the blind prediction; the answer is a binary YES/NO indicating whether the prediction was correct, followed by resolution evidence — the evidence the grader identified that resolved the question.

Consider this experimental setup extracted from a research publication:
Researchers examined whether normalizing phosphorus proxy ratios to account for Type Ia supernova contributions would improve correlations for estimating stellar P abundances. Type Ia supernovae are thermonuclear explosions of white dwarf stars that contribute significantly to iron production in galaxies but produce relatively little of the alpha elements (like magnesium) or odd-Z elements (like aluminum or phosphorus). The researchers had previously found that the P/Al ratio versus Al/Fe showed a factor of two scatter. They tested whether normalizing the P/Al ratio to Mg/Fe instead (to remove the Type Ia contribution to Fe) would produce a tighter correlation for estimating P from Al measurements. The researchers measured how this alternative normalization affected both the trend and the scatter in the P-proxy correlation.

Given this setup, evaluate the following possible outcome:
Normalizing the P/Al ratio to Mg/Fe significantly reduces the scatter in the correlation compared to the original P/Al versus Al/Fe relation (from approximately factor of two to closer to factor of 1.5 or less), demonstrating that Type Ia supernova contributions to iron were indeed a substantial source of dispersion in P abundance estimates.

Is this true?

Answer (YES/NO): NO